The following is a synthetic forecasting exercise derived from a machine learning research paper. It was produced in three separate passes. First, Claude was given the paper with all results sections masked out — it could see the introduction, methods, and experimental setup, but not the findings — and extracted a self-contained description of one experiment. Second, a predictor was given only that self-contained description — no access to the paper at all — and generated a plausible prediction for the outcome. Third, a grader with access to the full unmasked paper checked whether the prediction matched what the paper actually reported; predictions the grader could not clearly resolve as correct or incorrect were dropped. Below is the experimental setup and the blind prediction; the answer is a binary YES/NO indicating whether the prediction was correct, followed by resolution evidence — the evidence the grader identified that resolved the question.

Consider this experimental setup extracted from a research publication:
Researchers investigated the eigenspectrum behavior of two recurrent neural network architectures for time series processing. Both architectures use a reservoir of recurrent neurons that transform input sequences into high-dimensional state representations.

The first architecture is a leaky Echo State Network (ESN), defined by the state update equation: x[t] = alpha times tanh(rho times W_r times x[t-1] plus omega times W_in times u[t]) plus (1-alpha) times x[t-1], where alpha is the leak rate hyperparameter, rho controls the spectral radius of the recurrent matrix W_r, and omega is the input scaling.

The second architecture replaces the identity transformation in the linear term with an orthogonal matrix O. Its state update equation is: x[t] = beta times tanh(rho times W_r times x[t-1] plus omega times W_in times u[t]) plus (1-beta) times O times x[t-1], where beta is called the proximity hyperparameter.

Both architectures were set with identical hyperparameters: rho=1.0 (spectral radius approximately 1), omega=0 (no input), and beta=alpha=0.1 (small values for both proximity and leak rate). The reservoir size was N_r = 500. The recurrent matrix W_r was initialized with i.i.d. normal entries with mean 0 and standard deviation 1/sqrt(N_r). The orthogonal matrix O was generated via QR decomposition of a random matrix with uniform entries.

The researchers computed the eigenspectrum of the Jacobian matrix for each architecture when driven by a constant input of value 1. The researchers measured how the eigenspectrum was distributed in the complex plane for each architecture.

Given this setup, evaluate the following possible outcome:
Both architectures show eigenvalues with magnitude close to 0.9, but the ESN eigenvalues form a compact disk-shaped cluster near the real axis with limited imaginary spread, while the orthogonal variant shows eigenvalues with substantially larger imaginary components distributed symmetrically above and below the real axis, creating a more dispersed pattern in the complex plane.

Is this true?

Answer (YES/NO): YES